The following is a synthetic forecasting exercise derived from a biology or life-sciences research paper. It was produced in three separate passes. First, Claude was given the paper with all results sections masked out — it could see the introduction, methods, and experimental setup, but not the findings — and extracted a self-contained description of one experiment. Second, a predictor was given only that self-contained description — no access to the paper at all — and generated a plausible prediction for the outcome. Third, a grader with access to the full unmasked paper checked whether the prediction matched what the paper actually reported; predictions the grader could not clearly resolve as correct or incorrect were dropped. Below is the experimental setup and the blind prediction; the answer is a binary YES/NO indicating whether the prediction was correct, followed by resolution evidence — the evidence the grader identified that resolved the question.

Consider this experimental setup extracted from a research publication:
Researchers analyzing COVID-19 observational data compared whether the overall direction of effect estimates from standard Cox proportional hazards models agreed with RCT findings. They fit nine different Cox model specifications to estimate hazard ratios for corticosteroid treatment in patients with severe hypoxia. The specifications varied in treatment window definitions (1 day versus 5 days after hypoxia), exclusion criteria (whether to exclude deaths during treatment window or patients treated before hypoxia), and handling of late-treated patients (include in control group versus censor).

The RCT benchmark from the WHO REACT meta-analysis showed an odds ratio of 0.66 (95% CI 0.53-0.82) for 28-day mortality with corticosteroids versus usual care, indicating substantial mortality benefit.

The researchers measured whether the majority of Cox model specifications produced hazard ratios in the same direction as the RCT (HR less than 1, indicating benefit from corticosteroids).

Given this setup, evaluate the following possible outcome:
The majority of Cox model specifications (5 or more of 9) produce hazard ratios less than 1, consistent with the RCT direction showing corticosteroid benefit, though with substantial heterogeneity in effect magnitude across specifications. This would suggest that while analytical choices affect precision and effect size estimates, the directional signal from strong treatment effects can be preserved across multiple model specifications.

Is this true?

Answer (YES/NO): YES